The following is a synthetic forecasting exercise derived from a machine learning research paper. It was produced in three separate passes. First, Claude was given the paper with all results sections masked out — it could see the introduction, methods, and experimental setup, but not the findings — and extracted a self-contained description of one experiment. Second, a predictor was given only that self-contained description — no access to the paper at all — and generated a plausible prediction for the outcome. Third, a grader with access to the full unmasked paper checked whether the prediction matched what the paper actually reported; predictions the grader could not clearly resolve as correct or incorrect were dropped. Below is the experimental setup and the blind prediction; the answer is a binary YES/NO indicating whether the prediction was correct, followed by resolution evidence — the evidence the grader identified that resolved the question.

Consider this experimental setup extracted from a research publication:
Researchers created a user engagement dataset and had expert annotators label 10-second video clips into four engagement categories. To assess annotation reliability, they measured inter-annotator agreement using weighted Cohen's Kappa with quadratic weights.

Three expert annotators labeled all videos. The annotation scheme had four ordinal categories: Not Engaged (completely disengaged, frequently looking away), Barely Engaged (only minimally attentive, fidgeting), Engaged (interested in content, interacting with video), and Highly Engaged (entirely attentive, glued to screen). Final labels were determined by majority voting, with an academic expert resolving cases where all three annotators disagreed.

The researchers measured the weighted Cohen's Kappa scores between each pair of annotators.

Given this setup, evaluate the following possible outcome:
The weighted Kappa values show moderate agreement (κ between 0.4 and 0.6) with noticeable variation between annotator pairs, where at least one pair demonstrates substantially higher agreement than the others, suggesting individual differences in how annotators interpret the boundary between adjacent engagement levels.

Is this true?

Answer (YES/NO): NO